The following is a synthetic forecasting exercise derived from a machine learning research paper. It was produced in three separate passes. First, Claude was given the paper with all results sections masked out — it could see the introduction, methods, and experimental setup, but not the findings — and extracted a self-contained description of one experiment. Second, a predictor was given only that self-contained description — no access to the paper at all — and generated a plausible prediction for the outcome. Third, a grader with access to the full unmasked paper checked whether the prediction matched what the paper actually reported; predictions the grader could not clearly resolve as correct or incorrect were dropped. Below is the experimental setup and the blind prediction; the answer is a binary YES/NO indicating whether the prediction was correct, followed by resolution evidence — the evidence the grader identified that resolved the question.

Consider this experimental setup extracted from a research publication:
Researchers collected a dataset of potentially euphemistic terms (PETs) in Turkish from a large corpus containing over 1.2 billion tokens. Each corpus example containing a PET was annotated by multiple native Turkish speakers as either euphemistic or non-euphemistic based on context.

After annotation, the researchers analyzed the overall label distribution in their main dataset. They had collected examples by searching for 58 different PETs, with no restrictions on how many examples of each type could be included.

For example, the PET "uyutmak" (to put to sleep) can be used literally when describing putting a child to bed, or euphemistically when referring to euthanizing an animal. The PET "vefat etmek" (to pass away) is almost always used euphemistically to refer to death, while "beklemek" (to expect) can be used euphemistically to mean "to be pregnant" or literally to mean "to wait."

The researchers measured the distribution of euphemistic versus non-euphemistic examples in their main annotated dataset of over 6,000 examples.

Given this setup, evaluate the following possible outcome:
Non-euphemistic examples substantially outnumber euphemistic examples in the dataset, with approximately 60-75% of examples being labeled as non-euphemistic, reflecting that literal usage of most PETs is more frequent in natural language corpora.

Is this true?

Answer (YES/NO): YES